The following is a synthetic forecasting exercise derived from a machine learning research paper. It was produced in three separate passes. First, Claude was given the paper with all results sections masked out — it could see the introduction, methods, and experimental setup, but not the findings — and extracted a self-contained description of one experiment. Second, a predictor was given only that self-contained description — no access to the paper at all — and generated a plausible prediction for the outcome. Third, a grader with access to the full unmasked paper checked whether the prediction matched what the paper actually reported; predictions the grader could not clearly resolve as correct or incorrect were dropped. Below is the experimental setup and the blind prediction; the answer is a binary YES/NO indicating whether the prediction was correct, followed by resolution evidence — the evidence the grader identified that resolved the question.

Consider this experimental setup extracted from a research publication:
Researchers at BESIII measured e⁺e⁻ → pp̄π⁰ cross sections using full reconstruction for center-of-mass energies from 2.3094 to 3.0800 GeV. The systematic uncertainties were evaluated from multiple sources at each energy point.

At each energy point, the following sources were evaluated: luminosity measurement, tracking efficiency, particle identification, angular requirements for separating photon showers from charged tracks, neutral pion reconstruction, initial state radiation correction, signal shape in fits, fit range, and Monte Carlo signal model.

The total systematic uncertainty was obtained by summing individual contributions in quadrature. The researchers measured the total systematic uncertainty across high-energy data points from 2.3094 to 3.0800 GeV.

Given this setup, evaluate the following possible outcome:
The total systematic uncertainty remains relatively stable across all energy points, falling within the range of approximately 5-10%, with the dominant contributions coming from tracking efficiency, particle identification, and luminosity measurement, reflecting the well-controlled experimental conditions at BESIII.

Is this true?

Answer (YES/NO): NO